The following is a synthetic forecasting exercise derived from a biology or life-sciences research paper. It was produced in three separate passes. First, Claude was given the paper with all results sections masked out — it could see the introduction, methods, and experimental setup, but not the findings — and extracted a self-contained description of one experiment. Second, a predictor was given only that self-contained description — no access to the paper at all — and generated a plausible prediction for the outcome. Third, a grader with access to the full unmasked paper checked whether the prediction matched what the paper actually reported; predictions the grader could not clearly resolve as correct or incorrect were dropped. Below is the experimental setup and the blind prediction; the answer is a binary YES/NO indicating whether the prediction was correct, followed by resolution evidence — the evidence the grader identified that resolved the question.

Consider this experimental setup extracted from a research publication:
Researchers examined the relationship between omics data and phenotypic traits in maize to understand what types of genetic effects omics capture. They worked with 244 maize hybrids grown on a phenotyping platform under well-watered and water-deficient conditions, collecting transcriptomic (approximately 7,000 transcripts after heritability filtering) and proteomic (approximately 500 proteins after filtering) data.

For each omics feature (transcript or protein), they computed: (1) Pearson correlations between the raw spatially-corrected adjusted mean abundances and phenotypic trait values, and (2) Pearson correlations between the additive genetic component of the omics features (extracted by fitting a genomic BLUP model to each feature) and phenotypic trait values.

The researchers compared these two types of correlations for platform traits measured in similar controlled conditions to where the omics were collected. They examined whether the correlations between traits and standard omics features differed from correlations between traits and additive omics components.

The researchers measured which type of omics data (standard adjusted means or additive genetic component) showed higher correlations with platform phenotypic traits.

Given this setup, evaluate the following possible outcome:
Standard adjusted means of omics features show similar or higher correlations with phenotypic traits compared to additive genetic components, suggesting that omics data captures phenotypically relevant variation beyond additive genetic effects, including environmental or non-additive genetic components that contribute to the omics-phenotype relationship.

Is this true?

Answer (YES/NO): YES